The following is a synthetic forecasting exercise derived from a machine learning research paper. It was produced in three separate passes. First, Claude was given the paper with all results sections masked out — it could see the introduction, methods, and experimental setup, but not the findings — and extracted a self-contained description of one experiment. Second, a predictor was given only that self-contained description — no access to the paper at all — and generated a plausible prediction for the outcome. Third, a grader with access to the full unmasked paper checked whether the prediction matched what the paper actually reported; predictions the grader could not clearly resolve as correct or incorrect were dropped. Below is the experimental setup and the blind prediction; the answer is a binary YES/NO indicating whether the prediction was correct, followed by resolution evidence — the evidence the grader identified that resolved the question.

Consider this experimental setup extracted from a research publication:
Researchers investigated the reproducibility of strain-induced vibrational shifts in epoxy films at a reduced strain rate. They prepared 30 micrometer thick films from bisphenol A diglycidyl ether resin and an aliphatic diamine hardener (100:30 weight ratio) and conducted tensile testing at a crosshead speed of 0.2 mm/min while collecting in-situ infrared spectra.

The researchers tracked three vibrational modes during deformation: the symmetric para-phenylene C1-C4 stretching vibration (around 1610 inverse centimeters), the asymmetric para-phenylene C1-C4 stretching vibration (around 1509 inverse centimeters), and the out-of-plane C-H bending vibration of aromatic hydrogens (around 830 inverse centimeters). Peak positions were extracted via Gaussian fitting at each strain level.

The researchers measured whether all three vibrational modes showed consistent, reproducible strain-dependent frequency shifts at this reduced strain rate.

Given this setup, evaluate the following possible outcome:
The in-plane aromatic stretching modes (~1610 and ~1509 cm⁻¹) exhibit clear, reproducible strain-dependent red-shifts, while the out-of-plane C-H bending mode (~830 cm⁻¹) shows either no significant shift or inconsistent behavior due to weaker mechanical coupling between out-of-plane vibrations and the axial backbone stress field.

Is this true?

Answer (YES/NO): YES